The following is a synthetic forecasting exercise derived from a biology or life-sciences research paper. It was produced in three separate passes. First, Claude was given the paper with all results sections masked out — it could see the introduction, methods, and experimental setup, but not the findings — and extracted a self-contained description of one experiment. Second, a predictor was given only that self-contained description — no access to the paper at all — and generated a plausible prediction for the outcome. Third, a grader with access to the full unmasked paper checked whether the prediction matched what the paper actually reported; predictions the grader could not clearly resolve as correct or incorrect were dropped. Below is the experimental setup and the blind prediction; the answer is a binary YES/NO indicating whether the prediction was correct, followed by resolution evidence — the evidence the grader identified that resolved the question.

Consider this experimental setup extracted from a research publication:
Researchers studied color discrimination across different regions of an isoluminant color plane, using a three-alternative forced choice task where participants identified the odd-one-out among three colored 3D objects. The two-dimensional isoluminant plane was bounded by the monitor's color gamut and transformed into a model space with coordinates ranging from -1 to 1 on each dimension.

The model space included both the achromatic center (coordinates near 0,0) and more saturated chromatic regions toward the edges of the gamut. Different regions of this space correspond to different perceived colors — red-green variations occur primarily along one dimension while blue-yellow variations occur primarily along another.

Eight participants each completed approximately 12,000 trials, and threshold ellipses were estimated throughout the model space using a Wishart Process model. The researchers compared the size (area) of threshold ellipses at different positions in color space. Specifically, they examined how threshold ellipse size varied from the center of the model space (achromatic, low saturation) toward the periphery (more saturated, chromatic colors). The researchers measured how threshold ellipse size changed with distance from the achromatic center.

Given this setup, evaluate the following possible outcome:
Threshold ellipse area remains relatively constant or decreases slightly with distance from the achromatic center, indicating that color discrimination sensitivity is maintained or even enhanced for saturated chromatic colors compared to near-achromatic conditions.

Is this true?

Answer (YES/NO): NO